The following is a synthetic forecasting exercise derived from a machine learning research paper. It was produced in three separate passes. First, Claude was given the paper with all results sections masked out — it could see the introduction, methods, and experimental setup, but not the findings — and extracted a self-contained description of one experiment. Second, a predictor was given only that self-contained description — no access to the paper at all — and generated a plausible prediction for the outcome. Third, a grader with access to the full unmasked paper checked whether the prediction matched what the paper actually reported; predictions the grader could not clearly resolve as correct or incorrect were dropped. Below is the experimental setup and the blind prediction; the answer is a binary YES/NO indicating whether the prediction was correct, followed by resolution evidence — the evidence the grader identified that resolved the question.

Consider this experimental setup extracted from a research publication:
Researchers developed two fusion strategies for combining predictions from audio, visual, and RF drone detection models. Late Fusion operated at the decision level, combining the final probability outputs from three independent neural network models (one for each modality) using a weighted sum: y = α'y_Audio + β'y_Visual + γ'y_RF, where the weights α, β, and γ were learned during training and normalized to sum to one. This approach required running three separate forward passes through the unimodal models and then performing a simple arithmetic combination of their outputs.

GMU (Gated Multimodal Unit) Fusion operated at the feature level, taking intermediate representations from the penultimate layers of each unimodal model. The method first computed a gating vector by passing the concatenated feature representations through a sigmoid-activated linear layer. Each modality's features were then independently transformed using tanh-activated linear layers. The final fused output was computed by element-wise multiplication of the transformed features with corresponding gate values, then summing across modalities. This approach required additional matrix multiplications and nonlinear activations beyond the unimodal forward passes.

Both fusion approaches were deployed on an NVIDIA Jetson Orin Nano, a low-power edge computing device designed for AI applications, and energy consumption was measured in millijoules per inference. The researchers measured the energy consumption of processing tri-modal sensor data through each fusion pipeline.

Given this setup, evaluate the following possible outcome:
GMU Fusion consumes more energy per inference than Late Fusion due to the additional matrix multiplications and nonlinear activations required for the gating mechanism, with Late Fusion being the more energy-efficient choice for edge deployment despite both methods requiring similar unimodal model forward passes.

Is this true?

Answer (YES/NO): NO